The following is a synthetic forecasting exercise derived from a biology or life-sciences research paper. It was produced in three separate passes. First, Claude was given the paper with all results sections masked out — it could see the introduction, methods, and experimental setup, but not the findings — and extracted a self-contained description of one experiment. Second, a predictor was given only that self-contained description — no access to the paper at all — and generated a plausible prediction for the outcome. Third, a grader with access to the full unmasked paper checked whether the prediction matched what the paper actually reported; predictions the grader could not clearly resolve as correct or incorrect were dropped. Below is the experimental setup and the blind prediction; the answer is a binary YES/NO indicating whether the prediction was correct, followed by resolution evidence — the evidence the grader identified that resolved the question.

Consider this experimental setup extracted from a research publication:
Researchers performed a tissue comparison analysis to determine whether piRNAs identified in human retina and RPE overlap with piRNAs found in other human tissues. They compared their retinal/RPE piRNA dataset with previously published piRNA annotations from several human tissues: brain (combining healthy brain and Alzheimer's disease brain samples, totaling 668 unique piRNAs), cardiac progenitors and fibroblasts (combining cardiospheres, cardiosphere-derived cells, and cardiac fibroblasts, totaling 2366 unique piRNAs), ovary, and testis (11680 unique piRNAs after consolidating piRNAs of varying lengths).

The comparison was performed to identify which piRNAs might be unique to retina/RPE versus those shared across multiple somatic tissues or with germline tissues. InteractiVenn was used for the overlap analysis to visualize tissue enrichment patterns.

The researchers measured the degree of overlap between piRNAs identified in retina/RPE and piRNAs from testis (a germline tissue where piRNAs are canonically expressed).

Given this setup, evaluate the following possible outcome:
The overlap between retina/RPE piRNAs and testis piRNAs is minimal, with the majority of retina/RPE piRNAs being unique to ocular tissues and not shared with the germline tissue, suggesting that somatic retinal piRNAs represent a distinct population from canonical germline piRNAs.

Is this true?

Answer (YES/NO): NO